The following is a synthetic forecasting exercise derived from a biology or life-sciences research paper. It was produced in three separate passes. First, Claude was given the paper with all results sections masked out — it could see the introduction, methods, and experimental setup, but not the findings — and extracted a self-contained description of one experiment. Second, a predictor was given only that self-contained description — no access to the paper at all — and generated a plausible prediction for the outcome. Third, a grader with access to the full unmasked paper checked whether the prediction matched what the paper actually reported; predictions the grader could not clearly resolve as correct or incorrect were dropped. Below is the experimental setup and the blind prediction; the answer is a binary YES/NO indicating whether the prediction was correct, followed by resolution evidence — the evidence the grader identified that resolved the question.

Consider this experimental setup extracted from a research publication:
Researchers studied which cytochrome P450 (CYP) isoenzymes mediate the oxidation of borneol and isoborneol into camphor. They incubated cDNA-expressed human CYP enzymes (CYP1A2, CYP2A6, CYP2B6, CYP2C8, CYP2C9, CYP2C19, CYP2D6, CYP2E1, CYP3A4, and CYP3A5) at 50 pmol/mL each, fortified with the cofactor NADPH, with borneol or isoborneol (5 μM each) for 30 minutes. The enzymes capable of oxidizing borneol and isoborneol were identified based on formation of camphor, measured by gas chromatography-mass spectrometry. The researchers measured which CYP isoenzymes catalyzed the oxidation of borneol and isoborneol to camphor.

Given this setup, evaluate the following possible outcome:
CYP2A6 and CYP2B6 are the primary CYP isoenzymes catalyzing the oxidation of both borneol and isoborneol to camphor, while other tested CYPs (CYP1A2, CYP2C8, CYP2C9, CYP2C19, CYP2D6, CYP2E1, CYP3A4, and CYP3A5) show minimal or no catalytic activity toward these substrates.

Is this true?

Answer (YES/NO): NO